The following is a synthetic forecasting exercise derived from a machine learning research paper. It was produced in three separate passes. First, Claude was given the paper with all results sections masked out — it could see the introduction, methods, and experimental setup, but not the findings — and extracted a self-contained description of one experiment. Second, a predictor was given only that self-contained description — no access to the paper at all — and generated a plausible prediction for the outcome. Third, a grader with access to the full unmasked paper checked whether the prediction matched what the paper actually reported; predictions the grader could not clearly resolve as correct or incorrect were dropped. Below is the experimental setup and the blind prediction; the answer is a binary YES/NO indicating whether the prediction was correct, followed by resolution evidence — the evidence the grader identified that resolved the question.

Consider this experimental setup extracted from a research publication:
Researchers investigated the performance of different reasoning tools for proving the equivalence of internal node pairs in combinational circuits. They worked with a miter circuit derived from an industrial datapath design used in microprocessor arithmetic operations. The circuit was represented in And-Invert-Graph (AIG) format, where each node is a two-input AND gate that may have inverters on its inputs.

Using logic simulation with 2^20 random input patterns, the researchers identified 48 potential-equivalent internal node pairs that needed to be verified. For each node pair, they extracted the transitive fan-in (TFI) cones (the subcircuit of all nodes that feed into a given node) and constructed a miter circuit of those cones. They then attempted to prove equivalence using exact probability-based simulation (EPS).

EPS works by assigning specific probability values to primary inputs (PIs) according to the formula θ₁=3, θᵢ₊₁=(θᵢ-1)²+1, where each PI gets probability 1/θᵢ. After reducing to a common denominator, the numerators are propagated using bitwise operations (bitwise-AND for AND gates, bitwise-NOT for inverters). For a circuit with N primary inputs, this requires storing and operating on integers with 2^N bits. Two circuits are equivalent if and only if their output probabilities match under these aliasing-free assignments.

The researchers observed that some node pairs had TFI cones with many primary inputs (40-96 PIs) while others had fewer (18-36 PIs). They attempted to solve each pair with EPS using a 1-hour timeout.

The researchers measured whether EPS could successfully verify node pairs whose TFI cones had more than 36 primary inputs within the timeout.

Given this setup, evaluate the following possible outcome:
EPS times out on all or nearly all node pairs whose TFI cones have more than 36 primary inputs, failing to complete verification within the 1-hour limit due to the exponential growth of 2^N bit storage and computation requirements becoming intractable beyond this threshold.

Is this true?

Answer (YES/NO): YES